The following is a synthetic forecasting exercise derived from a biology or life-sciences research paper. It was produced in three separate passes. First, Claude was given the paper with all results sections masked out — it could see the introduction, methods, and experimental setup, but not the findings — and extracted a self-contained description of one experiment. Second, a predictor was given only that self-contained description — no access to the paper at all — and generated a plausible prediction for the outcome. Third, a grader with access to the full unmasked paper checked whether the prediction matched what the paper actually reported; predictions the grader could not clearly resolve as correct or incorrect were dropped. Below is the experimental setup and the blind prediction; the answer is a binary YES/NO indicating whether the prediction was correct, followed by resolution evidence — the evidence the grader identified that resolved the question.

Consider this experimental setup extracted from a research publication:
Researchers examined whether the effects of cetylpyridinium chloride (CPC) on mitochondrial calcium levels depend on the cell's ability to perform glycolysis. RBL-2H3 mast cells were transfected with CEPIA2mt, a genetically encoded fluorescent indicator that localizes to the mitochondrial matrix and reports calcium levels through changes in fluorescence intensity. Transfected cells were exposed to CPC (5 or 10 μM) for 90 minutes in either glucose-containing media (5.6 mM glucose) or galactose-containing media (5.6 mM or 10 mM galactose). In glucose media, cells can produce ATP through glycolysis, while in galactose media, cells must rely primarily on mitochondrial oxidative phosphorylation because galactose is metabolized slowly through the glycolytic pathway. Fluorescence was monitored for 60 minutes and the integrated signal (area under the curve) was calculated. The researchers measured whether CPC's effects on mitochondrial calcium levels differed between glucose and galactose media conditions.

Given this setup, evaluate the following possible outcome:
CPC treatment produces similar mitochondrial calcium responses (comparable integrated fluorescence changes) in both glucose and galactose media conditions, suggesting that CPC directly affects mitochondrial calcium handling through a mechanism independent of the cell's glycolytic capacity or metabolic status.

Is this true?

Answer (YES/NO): NO